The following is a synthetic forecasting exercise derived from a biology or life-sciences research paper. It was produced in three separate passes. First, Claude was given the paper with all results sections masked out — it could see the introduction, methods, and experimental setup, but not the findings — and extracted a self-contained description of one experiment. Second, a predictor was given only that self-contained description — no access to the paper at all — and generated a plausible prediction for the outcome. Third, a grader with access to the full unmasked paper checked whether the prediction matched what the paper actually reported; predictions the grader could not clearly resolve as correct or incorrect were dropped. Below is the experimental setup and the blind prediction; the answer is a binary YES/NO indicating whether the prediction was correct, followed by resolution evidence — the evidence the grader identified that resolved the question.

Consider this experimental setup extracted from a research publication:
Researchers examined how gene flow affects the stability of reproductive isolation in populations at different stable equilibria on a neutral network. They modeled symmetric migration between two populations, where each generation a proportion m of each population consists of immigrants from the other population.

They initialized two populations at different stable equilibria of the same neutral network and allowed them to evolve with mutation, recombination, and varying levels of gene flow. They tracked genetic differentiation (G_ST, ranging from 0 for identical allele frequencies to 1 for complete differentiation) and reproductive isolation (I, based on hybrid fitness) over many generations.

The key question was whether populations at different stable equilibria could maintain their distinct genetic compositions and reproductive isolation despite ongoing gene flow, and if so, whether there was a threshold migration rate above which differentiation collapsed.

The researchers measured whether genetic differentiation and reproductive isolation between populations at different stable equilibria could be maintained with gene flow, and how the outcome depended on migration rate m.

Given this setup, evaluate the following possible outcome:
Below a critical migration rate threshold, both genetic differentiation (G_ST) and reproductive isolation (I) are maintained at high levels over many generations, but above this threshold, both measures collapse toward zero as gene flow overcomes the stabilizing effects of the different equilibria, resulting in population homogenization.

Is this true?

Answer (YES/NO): NO